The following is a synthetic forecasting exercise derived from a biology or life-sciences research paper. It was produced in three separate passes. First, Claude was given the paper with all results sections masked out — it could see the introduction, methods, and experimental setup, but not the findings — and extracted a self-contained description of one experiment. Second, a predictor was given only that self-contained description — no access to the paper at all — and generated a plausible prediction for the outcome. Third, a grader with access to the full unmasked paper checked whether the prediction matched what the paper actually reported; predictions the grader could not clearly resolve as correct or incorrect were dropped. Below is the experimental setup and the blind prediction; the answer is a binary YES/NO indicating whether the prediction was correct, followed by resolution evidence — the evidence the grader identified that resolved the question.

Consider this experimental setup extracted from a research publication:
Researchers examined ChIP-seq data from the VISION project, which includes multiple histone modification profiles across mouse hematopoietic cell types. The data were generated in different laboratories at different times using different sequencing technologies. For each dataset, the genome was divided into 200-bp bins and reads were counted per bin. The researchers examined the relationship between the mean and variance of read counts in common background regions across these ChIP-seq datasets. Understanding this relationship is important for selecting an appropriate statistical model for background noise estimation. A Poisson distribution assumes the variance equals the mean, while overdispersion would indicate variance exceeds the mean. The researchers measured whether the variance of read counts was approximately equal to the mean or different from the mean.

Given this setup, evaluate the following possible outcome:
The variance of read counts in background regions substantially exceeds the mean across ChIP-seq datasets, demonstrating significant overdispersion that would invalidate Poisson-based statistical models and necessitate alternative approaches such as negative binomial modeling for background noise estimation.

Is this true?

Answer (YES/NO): YES